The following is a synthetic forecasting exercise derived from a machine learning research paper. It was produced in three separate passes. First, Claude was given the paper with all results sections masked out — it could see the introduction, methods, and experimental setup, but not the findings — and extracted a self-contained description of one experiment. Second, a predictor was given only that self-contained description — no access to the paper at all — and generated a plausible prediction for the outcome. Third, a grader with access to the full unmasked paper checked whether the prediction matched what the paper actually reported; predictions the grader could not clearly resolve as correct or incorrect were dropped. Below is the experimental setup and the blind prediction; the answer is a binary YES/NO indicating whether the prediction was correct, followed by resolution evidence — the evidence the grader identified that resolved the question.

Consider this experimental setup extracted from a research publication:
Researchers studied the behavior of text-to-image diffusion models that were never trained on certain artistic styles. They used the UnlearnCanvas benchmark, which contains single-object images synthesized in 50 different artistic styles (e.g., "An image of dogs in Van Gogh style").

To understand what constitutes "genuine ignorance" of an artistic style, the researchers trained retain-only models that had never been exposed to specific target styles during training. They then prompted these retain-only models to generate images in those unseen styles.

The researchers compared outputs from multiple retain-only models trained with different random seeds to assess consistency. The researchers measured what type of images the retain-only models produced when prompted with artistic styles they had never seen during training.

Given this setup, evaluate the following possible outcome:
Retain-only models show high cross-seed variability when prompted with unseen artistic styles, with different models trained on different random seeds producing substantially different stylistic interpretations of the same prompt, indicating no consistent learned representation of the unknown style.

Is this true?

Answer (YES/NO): NO